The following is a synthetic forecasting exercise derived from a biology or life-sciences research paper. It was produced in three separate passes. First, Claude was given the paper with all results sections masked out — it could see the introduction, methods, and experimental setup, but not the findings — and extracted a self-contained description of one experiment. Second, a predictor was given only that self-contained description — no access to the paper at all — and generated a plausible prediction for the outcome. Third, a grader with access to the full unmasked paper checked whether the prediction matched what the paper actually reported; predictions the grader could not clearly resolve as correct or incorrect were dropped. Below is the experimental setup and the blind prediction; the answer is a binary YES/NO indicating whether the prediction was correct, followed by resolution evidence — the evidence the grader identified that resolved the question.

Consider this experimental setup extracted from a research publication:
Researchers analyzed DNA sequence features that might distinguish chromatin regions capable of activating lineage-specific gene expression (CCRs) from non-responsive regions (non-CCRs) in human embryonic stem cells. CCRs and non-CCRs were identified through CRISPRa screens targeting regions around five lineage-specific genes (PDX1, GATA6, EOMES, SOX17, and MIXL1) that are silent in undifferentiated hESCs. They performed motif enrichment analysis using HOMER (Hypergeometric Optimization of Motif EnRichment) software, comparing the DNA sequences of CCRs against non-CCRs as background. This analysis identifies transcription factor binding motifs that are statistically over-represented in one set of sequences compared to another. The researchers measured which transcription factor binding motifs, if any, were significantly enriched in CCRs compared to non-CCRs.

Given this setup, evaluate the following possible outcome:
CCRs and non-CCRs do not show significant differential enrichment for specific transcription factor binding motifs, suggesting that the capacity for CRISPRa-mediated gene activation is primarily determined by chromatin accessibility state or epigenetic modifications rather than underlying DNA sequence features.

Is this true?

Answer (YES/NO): NO